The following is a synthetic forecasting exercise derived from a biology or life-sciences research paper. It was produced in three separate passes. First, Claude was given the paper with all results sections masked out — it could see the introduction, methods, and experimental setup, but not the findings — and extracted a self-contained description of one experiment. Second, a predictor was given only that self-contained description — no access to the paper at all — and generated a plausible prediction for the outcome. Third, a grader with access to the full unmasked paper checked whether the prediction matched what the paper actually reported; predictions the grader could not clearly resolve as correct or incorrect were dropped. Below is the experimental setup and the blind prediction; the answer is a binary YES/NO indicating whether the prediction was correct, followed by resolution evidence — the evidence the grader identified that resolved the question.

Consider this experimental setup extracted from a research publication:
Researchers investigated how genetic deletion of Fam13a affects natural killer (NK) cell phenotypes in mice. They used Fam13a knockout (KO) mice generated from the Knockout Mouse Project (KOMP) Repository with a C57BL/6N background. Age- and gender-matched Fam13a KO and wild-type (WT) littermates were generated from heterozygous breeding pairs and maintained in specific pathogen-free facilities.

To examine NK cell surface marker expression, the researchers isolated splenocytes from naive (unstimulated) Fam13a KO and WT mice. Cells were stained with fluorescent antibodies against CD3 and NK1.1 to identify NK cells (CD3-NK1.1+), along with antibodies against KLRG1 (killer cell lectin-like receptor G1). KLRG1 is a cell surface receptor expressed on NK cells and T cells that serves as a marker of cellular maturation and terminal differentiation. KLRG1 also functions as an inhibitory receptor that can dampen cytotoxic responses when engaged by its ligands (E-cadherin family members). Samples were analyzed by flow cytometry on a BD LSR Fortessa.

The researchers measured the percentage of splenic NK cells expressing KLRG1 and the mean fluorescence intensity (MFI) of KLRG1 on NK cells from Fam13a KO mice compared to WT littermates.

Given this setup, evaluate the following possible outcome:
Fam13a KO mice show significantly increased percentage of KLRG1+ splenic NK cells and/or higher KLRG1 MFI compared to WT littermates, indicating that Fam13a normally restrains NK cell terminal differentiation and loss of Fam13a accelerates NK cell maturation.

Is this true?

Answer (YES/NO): YES